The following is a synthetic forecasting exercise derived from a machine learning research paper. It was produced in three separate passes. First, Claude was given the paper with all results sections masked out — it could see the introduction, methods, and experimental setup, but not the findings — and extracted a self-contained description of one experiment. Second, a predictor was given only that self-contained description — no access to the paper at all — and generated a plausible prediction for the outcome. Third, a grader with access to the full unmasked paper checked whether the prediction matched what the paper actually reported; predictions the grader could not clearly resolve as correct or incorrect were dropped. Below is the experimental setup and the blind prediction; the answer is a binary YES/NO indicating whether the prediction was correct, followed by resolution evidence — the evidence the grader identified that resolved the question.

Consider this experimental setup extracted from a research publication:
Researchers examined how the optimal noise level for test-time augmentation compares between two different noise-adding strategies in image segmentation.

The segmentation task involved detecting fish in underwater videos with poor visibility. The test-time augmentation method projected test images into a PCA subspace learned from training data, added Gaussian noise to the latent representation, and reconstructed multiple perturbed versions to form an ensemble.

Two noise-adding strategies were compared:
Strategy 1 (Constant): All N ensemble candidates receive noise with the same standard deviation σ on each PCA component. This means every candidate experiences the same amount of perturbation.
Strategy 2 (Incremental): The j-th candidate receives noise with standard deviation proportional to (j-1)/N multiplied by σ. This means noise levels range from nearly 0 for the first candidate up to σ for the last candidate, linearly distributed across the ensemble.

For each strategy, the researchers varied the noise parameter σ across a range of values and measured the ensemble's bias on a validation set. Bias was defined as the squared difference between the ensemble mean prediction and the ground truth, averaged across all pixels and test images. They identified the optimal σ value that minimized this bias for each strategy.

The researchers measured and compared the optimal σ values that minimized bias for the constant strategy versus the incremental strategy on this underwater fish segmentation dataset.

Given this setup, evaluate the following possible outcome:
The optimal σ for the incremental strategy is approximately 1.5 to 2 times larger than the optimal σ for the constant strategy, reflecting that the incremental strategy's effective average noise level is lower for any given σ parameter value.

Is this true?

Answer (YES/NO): YES